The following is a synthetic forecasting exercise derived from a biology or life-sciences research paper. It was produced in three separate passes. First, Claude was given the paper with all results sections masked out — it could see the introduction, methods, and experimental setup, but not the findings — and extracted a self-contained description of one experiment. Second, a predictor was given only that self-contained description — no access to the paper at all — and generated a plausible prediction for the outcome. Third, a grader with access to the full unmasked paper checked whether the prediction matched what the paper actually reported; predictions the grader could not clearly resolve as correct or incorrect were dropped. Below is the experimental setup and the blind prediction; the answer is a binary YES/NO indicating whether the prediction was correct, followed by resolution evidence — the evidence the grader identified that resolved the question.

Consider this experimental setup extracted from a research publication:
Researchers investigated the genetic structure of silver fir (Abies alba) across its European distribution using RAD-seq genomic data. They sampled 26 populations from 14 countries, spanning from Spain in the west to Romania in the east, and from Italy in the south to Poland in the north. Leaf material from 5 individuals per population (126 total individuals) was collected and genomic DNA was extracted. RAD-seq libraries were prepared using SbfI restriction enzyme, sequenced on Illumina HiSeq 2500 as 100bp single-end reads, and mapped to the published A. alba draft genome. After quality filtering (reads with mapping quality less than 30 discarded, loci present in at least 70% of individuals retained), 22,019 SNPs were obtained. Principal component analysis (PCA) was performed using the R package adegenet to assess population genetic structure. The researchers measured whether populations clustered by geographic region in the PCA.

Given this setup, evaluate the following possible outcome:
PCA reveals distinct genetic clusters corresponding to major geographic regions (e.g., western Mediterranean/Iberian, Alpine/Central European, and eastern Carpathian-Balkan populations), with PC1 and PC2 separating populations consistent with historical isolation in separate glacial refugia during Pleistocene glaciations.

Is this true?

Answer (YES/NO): NO